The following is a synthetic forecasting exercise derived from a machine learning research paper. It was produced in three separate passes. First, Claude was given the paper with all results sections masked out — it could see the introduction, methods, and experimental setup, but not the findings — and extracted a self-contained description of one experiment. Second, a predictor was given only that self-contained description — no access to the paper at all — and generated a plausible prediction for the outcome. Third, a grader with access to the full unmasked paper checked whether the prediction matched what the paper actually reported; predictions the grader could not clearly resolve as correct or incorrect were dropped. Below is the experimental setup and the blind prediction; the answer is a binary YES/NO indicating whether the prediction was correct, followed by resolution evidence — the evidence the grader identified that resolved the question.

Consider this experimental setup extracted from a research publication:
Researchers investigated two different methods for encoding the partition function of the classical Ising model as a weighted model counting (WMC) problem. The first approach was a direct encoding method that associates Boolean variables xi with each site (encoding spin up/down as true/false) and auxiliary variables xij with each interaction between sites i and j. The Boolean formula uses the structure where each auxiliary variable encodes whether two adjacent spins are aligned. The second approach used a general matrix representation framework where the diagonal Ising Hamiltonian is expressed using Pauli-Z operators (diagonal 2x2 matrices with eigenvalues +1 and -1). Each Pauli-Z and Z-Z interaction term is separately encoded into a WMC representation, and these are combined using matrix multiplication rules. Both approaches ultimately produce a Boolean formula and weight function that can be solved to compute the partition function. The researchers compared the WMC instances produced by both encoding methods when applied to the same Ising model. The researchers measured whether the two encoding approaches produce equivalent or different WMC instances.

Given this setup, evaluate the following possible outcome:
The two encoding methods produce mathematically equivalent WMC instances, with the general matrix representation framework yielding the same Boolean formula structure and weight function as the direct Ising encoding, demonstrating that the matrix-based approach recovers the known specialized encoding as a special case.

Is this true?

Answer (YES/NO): YES